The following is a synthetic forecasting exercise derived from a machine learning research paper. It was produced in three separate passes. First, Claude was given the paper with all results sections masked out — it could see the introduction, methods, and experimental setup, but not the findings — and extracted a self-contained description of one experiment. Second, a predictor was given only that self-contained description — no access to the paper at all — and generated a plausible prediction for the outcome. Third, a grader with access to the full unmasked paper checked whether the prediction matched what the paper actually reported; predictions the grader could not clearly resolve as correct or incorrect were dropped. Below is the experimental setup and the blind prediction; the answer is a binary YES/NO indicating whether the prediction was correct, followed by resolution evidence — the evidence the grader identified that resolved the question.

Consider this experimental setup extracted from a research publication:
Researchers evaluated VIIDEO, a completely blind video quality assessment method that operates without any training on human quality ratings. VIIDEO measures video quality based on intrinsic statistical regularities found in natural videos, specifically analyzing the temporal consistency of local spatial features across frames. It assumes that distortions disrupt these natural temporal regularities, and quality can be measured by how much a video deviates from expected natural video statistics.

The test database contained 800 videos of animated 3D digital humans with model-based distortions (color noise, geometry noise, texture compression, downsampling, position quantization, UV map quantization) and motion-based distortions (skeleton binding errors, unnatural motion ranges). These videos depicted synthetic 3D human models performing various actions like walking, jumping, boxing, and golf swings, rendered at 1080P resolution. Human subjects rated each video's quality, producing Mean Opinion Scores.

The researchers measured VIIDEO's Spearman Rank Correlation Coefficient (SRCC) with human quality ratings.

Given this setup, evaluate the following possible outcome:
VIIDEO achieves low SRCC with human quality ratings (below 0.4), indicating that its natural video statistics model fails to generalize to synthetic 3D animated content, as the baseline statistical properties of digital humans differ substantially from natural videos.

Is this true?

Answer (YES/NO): YES